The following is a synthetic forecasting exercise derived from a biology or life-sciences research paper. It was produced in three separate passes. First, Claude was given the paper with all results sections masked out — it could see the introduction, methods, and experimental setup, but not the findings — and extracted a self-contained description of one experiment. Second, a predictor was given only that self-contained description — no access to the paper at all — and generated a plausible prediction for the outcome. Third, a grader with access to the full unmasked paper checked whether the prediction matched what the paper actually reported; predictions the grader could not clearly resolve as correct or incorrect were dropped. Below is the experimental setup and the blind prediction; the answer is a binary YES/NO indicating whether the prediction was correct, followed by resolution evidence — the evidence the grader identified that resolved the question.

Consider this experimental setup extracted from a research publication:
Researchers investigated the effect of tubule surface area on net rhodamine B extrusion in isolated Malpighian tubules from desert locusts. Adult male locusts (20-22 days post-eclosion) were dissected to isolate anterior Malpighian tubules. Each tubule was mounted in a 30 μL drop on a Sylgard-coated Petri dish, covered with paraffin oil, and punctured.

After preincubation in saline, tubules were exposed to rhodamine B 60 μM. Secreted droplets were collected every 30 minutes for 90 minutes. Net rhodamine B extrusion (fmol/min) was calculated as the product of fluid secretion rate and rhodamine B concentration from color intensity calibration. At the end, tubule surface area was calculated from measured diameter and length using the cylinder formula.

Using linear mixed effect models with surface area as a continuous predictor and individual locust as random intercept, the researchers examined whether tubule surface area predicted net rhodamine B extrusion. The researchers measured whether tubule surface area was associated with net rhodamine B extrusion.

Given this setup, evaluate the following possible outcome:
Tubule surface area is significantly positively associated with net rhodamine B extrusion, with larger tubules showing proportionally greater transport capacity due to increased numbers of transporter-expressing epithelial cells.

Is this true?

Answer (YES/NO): YES